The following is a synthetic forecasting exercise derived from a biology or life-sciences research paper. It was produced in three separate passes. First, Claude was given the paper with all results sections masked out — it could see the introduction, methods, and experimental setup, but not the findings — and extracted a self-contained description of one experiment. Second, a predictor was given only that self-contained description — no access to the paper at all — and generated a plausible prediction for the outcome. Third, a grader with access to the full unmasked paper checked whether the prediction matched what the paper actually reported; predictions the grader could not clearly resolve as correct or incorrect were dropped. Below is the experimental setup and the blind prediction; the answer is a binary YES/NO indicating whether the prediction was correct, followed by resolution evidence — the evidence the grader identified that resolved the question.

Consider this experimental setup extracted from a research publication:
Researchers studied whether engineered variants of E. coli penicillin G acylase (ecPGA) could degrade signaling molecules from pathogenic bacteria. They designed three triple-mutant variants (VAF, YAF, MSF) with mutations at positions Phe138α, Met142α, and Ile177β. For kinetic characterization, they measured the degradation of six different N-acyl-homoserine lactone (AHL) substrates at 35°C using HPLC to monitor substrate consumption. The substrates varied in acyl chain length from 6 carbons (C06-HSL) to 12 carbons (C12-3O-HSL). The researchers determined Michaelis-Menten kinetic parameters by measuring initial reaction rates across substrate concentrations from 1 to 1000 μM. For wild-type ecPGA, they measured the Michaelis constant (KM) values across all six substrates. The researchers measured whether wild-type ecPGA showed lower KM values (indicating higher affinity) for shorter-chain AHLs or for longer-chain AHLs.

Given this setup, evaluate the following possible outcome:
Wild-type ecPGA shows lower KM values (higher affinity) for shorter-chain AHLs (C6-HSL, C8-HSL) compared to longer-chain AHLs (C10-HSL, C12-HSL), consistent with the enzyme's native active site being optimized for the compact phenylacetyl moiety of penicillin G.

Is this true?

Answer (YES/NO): YES